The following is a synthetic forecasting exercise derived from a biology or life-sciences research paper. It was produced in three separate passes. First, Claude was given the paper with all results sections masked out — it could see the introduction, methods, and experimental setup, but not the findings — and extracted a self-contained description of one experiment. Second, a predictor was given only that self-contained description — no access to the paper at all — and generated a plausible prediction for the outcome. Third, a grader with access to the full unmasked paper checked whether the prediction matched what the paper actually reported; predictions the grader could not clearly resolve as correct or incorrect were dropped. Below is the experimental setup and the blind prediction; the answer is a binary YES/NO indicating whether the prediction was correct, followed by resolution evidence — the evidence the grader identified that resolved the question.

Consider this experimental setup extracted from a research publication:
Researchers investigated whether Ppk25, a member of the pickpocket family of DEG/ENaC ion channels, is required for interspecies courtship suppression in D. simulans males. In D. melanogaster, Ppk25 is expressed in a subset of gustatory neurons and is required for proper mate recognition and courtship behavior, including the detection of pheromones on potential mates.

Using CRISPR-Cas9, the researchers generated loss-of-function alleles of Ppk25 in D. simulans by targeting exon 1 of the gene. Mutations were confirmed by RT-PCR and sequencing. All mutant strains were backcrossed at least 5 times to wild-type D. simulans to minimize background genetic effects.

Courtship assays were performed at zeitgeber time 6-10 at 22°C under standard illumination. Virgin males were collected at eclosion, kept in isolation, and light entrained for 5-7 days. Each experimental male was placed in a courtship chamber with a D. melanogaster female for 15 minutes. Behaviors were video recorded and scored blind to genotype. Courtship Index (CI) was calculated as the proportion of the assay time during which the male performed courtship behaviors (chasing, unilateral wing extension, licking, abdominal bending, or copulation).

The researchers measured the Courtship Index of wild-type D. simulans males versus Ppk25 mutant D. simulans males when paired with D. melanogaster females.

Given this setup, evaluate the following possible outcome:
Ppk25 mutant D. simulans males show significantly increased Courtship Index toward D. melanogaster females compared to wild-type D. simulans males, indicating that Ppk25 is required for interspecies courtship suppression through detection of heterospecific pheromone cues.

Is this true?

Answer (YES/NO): NO